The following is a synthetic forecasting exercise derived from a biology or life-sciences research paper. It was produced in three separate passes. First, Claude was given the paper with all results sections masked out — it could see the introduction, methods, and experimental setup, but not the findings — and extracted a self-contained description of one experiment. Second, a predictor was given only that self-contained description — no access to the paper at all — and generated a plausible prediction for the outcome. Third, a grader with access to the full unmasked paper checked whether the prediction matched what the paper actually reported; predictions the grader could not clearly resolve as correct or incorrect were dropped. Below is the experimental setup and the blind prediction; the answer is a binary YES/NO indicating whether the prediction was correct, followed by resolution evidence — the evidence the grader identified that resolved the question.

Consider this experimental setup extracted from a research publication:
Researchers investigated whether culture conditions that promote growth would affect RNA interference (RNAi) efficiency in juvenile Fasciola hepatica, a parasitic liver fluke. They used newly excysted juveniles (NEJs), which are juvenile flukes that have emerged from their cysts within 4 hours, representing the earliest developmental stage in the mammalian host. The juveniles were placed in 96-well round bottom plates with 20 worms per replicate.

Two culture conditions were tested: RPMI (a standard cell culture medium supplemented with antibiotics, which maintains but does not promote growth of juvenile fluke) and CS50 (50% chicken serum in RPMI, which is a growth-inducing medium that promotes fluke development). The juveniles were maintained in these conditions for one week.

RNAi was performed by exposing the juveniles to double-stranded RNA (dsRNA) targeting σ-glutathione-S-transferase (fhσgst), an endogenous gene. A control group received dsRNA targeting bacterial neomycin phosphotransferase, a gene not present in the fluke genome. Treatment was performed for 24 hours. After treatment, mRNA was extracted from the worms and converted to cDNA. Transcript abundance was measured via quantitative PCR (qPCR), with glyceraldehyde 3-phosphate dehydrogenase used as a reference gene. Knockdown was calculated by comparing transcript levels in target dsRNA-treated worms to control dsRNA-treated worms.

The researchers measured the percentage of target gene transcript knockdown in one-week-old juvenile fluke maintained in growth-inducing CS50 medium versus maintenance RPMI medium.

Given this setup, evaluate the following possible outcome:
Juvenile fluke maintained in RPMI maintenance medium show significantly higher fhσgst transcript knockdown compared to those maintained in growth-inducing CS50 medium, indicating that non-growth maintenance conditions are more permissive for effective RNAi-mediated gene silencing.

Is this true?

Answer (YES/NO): YES